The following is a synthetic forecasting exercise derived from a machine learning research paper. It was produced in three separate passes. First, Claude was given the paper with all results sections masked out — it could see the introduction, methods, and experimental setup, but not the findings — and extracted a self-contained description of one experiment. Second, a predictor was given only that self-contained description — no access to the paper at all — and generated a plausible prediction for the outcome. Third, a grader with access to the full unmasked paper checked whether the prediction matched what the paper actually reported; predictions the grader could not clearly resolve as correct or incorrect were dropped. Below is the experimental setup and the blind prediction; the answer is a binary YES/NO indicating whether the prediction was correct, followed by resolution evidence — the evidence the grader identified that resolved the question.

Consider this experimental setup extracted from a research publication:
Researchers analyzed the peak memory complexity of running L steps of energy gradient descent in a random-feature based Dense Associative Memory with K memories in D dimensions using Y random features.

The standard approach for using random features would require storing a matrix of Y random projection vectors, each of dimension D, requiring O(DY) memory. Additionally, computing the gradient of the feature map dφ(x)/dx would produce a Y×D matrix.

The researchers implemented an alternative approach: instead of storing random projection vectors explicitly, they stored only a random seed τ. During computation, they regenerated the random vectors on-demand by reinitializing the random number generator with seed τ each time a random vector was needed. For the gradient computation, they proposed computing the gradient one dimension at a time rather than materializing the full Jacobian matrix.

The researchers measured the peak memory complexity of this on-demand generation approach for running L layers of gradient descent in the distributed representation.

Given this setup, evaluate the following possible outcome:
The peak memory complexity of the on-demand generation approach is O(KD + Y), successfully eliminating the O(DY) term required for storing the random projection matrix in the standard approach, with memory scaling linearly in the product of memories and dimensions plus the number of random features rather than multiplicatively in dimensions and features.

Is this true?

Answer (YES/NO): NO